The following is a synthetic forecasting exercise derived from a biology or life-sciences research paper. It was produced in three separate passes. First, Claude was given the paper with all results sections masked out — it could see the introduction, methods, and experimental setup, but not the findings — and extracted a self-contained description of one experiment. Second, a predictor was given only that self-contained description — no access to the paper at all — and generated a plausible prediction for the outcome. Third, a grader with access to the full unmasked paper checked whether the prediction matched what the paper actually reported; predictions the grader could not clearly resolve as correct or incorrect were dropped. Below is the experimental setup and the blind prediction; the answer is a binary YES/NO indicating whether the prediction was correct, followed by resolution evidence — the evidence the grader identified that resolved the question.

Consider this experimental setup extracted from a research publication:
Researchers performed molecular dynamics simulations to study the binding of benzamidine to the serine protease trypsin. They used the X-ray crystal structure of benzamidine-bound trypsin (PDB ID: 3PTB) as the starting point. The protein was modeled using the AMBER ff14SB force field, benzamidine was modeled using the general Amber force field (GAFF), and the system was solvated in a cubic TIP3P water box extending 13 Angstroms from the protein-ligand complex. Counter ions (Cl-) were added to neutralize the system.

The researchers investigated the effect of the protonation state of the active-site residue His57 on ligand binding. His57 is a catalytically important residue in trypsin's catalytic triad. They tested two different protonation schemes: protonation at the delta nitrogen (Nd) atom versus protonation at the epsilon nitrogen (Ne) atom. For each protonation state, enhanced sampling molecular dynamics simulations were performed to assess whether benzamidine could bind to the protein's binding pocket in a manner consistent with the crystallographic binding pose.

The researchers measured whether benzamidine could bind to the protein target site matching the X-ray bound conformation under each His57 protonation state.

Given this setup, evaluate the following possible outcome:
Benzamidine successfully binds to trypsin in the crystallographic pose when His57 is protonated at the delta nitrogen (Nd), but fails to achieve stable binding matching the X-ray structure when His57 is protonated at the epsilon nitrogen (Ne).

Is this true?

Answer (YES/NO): YES